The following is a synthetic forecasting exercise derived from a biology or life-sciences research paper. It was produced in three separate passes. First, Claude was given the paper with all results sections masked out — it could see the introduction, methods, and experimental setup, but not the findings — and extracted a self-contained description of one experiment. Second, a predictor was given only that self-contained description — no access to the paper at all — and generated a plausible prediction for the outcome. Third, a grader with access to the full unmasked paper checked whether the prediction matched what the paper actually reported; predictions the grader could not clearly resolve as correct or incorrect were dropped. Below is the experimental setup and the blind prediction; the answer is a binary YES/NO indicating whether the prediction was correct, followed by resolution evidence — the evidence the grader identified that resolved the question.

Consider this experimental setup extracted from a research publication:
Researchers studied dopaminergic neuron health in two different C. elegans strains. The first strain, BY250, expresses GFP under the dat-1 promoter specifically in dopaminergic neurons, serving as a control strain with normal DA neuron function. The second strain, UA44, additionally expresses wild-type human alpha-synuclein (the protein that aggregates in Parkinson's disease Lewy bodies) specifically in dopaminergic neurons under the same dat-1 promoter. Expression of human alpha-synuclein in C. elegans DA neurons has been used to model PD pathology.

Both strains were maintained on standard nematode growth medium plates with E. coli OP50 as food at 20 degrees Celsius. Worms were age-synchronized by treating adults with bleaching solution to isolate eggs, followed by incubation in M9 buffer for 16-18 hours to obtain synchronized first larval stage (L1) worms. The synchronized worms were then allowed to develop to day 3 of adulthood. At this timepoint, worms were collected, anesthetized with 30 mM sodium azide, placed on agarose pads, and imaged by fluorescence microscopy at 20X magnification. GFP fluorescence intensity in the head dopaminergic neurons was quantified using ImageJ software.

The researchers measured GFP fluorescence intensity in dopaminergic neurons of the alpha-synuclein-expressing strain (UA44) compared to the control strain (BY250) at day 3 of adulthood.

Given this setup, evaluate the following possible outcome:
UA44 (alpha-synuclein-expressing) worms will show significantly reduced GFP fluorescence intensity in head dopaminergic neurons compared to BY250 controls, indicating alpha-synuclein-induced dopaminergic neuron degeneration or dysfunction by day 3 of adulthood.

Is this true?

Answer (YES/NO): YES